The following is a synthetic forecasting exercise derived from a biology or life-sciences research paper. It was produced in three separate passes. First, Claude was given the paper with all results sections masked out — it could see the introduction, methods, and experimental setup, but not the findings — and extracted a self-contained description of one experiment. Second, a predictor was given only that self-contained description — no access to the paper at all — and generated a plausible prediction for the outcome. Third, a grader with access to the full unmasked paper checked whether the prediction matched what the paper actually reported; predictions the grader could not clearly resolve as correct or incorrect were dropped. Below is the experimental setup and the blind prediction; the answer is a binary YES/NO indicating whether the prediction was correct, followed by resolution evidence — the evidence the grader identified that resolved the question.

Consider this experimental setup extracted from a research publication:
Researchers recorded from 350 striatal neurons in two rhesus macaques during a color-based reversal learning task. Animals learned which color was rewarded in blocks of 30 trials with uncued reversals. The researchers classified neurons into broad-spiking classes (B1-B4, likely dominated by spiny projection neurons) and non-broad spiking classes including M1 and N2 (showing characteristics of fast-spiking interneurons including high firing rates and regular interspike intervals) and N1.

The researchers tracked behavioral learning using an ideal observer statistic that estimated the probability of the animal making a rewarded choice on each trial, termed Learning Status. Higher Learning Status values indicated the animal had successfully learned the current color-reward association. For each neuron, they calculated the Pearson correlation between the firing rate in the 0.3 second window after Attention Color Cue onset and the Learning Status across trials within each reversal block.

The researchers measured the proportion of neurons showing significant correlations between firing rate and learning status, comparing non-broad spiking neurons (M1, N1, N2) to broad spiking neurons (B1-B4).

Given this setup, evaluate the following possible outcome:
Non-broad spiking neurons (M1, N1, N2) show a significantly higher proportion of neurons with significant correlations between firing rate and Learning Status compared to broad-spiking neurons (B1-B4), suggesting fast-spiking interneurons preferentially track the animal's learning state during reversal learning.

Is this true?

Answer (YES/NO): YES